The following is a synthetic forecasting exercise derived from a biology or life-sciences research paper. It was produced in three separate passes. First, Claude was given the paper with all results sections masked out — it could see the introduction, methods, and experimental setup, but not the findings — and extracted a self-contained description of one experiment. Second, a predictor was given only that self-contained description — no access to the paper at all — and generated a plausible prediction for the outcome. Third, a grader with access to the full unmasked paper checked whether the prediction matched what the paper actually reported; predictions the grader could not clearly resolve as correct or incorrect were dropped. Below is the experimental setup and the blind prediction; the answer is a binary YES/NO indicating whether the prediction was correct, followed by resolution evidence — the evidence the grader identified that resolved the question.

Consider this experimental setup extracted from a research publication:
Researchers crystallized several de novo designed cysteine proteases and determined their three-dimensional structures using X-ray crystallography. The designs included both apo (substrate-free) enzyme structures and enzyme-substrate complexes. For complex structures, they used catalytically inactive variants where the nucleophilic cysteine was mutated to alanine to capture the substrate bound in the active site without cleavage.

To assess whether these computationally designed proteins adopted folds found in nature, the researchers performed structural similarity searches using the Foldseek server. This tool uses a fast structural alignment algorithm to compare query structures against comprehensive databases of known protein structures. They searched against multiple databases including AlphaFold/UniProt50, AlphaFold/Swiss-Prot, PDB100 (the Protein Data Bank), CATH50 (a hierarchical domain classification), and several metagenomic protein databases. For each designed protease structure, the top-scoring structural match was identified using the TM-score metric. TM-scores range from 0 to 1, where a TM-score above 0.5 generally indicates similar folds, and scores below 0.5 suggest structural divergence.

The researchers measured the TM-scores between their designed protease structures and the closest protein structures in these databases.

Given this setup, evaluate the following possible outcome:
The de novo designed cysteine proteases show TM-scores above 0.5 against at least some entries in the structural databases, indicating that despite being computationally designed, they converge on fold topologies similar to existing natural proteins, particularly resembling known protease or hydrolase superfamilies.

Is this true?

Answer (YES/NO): NO